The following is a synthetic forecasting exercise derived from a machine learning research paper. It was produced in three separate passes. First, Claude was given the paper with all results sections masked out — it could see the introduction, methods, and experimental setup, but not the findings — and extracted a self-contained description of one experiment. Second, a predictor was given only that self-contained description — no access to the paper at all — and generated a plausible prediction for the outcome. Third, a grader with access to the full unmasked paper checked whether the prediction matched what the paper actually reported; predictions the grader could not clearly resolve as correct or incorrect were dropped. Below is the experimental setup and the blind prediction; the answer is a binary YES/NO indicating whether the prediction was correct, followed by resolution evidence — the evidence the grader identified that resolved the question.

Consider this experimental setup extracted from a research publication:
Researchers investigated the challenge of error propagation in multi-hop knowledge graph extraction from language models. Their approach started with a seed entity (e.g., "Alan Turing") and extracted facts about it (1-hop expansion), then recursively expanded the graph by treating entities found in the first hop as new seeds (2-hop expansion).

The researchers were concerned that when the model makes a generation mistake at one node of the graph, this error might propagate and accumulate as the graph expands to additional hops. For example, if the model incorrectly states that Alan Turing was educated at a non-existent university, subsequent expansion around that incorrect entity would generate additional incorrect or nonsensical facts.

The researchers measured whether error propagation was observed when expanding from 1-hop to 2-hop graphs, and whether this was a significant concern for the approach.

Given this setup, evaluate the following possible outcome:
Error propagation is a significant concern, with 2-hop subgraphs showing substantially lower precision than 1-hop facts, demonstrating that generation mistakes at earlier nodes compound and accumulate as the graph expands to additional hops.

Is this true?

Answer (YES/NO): NO